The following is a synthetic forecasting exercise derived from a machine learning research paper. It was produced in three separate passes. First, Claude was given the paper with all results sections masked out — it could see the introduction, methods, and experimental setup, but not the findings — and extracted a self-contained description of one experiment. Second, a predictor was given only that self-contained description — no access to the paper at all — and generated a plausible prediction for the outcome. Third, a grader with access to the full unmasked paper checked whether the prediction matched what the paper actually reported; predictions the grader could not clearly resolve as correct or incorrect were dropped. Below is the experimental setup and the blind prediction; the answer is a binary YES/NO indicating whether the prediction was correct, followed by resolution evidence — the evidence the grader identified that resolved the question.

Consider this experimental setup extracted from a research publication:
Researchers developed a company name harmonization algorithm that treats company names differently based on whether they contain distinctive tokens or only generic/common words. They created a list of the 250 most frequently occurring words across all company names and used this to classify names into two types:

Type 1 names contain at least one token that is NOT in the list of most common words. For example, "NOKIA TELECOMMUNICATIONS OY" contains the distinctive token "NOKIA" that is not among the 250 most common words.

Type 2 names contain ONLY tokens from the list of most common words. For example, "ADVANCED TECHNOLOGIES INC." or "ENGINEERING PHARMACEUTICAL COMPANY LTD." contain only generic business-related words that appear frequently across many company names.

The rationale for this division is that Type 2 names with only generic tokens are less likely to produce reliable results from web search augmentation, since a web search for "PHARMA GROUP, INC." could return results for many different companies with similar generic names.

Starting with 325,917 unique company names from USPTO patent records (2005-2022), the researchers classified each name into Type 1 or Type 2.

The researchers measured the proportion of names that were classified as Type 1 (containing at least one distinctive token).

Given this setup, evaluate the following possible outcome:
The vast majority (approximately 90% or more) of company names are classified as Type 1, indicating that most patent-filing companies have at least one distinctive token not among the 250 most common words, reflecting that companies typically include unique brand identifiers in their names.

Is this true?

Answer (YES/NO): YES